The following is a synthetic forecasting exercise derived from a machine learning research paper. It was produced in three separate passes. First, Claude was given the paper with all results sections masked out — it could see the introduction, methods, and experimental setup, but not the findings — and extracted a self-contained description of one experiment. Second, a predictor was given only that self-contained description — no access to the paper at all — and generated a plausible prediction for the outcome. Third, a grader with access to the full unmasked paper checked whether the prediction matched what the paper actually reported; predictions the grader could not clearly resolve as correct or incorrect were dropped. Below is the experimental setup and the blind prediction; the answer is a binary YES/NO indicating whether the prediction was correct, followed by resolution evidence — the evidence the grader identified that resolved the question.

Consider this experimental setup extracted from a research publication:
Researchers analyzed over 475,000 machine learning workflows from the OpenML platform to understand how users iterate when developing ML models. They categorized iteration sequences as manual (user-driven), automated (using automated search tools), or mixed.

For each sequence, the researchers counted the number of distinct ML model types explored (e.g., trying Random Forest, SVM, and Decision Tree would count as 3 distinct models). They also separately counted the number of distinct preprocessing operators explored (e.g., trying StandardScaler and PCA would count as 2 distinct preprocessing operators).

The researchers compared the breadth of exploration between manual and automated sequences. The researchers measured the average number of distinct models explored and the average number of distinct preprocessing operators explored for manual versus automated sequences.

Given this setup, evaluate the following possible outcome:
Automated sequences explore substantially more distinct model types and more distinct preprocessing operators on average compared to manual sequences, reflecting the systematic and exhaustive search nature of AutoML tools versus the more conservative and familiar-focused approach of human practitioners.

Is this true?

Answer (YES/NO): NO